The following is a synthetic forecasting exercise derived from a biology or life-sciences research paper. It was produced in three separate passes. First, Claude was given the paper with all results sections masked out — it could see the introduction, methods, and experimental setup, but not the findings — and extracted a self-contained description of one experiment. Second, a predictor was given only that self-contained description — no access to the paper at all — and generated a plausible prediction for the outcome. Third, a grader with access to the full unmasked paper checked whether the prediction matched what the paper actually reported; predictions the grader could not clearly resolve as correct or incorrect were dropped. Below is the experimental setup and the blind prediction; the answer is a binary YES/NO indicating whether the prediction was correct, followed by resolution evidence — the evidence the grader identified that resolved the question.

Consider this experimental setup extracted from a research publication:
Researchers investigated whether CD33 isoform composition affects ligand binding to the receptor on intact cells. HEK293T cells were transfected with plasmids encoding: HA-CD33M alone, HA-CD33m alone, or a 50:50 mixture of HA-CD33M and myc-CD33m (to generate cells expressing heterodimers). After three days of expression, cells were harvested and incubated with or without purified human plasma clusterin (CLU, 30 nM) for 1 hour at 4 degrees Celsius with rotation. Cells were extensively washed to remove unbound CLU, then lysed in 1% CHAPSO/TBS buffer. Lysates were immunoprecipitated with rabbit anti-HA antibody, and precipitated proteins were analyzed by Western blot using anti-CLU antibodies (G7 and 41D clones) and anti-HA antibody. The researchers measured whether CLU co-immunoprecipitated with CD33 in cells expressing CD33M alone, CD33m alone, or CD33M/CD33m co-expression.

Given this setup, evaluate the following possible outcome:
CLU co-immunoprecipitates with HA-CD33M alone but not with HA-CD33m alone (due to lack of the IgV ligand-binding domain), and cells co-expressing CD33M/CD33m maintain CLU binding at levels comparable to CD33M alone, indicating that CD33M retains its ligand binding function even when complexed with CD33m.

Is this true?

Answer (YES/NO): NO